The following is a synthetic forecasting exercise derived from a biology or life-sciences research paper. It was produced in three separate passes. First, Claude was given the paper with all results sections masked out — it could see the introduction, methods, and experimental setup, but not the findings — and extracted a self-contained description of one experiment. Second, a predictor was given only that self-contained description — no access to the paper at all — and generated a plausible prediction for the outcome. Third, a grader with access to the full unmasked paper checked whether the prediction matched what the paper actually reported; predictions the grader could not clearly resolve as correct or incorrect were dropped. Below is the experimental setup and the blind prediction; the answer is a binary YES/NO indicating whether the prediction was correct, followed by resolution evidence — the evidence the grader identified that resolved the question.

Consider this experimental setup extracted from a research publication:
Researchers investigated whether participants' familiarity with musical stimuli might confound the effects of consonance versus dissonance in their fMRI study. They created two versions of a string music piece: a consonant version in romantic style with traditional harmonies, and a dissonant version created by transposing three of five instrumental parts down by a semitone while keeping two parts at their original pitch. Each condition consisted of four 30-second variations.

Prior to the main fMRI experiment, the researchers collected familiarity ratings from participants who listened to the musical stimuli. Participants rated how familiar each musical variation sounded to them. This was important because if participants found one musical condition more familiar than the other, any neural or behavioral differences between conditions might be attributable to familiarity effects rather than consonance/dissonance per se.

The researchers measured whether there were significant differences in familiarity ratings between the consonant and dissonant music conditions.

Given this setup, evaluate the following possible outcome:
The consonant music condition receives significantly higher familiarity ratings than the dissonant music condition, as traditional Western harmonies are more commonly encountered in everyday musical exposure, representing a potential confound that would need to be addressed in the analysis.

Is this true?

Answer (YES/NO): NO